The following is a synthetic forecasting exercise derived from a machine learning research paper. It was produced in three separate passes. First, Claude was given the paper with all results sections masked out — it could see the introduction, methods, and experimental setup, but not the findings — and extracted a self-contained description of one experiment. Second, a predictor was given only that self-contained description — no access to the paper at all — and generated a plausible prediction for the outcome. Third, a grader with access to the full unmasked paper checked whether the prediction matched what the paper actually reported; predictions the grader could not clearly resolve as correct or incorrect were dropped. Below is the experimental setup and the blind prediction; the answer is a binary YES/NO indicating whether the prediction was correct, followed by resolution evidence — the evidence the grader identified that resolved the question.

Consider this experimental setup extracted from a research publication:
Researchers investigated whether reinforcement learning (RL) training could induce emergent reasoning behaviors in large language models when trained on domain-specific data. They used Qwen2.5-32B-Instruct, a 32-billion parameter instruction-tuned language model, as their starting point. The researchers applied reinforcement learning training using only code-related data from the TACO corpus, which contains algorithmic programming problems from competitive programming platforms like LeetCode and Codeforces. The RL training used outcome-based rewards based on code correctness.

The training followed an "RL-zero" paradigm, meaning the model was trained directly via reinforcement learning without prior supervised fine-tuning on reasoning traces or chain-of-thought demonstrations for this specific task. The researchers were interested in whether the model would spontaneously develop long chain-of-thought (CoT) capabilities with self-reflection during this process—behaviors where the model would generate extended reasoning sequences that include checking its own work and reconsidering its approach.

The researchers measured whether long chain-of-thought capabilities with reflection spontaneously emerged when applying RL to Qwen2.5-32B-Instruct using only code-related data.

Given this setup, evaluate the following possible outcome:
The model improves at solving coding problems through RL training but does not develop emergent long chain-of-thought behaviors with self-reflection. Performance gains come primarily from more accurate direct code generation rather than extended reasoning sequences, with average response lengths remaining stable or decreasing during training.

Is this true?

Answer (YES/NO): YES